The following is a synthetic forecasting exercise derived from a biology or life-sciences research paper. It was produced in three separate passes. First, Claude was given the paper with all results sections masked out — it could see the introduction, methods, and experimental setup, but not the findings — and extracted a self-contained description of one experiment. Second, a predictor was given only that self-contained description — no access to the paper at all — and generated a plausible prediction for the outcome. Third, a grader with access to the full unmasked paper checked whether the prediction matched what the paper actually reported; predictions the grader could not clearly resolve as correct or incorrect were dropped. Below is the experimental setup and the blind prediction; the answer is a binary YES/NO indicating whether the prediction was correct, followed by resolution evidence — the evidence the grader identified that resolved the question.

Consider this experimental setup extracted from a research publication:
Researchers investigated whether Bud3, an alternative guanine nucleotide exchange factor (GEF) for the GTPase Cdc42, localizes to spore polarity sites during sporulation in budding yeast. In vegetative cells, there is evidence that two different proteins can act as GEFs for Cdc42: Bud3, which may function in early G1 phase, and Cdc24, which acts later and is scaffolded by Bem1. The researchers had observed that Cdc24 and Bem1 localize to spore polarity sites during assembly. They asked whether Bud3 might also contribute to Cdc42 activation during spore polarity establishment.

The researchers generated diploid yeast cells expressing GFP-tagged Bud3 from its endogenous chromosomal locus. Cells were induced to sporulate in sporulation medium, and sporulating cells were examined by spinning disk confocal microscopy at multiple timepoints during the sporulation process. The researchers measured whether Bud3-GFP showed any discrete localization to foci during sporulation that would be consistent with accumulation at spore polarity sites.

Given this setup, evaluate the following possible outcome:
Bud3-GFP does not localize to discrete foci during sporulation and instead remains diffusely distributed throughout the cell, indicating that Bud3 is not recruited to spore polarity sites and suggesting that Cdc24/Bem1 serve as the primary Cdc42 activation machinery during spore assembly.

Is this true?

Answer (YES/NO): YES